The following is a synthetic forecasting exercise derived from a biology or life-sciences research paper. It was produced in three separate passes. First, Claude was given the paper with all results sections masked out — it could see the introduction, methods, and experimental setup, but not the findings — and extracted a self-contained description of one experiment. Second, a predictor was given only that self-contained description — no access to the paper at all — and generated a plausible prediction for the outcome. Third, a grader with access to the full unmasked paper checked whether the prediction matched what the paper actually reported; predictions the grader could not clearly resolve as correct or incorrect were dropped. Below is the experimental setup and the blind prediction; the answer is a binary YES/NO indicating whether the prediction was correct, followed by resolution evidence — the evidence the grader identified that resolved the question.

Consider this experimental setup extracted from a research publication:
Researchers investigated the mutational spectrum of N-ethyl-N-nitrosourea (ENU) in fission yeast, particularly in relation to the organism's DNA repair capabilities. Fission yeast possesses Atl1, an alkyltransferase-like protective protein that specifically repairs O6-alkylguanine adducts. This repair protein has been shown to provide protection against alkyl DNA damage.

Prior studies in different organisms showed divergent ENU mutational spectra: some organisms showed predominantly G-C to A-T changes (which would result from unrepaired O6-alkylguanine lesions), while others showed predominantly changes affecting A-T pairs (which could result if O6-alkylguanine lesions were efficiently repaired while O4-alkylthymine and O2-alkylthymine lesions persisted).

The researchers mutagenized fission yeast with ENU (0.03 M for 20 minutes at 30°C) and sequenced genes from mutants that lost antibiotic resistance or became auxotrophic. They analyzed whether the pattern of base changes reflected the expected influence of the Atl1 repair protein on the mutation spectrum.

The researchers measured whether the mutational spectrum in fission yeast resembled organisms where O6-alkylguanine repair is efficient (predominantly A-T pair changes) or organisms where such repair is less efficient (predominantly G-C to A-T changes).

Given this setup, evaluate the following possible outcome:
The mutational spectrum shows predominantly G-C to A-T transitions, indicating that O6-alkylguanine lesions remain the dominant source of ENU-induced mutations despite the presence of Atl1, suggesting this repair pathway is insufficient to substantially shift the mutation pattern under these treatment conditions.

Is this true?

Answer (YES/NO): NO